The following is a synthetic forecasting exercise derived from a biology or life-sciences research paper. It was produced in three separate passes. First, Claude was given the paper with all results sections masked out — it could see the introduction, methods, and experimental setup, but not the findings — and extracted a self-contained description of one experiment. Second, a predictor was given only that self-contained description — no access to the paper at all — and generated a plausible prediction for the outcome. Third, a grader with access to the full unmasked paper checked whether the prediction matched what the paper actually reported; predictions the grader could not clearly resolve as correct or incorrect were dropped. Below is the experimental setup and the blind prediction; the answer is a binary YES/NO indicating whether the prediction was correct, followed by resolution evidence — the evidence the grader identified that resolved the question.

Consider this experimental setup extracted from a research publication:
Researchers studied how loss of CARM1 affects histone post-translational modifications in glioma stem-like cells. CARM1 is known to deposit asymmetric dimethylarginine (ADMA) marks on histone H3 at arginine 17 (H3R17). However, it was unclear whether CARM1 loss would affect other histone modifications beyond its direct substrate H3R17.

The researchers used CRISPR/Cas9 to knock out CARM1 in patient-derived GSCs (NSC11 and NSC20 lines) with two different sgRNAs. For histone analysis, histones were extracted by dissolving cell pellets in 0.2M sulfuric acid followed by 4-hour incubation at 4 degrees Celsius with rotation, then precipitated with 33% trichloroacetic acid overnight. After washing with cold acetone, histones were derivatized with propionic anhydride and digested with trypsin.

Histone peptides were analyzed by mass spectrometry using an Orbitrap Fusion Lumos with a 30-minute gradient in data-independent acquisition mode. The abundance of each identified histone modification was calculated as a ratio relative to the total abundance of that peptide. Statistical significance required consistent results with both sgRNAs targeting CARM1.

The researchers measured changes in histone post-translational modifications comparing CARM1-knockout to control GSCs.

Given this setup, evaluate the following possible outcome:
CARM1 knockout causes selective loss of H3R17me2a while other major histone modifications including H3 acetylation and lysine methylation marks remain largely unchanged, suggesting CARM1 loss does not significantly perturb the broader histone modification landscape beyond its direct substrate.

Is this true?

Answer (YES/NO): NO